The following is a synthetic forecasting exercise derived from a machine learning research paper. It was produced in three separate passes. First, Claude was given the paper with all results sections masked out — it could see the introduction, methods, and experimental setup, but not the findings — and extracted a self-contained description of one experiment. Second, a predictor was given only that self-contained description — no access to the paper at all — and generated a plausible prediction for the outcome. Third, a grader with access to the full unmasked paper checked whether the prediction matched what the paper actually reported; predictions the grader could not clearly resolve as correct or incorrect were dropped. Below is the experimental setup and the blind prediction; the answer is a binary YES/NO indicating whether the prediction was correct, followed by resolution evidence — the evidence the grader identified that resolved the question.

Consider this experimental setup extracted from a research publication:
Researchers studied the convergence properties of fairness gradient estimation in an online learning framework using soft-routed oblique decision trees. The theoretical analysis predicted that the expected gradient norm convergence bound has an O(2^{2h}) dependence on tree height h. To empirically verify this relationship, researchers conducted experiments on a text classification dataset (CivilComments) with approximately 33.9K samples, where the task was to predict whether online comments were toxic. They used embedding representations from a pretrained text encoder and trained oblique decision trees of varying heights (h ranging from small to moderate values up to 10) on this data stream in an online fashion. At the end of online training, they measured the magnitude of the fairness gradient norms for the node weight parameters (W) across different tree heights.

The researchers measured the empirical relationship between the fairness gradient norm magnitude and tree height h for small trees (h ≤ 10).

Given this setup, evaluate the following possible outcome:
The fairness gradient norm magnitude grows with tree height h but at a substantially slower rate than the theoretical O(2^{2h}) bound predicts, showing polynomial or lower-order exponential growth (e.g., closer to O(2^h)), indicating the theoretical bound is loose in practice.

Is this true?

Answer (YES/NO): YES